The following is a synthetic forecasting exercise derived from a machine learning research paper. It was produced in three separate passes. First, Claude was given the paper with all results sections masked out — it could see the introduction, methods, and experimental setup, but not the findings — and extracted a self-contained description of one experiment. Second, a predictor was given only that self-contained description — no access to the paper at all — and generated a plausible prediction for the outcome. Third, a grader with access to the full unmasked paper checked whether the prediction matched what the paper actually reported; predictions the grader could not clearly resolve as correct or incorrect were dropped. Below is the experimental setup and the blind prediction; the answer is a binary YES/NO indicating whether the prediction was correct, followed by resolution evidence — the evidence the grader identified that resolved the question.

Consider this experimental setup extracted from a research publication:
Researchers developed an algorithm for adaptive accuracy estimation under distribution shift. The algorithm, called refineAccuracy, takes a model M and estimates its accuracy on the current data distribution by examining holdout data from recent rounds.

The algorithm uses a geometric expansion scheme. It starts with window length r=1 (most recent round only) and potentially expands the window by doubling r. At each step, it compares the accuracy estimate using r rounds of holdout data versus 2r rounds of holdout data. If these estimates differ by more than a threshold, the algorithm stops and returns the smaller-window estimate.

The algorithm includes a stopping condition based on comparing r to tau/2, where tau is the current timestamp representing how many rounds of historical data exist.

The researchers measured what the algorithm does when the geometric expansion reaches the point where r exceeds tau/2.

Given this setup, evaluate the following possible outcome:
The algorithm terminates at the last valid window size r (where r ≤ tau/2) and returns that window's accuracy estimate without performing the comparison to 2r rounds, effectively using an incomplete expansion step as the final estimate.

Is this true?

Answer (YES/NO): NO